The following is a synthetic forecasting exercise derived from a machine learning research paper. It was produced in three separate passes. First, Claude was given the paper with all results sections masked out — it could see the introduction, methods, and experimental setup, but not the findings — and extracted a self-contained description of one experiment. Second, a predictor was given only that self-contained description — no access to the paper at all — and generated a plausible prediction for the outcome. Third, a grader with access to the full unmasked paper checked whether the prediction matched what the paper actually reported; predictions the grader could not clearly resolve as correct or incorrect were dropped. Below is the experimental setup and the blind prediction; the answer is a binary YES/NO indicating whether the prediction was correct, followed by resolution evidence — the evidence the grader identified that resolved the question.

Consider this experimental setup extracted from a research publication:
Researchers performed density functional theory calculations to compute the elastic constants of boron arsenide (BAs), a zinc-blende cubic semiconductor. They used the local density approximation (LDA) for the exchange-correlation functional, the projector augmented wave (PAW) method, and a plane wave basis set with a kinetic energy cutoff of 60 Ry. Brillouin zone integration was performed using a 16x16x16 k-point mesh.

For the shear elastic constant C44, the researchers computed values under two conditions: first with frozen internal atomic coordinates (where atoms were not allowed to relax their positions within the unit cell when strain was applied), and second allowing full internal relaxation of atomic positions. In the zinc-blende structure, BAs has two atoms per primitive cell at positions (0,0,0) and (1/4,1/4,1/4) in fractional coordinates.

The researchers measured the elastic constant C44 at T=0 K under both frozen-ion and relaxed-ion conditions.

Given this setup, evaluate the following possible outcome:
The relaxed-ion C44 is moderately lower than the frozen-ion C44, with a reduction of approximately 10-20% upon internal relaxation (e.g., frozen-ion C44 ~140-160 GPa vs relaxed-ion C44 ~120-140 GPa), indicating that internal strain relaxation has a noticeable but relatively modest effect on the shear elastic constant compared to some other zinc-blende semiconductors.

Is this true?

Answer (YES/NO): NO